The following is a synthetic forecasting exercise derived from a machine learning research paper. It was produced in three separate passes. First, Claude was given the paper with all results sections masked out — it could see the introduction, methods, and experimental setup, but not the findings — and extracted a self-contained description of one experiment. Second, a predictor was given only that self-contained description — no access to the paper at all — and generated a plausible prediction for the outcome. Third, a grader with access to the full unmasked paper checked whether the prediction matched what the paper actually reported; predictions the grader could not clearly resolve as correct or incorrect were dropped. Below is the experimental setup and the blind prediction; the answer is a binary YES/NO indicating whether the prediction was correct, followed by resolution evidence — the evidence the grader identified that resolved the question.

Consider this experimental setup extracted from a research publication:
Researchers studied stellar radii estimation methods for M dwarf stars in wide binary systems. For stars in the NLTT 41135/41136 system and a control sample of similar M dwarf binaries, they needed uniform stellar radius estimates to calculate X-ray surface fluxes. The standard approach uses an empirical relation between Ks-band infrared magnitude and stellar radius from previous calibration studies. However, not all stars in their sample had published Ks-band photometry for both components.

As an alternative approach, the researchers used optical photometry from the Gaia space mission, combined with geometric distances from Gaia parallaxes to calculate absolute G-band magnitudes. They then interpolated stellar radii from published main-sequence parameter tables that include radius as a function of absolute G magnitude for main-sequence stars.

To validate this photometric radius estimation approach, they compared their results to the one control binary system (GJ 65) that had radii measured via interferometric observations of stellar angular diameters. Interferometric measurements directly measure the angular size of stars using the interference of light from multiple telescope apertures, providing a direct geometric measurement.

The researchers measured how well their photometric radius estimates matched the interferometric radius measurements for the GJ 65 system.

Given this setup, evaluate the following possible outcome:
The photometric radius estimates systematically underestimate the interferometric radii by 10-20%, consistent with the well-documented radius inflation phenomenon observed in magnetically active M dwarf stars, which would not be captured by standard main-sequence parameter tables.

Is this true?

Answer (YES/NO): YES